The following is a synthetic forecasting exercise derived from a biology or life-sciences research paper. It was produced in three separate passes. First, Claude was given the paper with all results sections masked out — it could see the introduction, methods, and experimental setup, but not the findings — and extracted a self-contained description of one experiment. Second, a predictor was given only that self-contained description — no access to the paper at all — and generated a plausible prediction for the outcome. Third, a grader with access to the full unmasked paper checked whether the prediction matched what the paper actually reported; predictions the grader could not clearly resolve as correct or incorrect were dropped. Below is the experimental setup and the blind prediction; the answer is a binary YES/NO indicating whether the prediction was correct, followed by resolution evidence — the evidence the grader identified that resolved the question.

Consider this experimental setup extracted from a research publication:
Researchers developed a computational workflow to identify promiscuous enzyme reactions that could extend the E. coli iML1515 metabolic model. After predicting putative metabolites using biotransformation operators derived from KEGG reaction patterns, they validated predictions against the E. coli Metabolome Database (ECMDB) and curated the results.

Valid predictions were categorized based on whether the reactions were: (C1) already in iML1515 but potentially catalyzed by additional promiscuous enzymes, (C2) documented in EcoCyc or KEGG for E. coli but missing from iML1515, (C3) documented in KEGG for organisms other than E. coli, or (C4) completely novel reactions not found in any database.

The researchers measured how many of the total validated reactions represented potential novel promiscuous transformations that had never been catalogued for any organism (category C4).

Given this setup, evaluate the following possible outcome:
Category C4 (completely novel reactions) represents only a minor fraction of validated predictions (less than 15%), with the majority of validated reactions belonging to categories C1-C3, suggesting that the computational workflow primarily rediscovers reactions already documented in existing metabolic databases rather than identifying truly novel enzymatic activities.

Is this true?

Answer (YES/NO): NO